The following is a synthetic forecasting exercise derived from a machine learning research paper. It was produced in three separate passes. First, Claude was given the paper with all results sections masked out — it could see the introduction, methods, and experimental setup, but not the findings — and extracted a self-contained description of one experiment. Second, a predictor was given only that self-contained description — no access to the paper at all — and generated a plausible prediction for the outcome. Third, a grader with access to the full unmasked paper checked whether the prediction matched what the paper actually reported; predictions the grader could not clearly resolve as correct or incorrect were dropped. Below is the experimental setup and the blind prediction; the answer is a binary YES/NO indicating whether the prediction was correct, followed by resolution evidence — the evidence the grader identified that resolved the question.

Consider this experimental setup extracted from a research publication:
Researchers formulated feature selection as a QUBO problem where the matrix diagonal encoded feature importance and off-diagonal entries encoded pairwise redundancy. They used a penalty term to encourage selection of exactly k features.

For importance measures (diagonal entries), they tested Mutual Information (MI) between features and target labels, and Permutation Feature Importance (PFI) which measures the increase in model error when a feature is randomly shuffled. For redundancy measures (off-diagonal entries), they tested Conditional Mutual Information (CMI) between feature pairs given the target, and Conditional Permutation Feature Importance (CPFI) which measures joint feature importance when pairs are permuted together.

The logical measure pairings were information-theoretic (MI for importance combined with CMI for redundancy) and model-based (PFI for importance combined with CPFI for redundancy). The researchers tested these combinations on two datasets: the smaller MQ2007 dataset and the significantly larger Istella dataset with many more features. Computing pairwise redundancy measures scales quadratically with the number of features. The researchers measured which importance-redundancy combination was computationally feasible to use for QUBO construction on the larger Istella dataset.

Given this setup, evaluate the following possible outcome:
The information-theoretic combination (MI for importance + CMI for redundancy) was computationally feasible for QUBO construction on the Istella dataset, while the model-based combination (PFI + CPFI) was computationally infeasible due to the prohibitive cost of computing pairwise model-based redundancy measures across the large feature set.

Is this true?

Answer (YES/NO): YES